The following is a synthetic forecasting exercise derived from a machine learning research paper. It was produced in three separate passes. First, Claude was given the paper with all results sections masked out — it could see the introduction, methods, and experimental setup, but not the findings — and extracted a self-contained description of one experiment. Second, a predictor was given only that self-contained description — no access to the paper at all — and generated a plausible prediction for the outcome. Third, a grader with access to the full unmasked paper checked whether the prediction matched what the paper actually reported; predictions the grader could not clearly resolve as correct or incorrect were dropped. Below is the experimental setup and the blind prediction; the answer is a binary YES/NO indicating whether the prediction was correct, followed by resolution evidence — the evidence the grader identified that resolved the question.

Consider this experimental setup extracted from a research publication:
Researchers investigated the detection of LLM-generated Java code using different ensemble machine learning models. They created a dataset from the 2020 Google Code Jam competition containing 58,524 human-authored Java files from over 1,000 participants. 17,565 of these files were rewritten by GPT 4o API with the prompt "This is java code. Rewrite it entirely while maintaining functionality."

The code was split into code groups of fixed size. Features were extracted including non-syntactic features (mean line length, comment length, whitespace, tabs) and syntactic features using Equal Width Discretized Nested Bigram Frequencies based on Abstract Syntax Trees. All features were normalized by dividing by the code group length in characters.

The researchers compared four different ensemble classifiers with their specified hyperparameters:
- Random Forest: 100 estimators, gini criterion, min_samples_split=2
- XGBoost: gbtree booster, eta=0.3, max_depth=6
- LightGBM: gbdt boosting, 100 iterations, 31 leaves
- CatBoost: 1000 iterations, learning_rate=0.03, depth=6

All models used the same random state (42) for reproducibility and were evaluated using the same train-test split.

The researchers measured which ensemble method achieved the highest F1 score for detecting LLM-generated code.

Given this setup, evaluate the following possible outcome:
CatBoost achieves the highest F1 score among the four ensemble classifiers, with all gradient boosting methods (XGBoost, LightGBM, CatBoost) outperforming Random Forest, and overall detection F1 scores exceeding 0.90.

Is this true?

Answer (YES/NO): NO